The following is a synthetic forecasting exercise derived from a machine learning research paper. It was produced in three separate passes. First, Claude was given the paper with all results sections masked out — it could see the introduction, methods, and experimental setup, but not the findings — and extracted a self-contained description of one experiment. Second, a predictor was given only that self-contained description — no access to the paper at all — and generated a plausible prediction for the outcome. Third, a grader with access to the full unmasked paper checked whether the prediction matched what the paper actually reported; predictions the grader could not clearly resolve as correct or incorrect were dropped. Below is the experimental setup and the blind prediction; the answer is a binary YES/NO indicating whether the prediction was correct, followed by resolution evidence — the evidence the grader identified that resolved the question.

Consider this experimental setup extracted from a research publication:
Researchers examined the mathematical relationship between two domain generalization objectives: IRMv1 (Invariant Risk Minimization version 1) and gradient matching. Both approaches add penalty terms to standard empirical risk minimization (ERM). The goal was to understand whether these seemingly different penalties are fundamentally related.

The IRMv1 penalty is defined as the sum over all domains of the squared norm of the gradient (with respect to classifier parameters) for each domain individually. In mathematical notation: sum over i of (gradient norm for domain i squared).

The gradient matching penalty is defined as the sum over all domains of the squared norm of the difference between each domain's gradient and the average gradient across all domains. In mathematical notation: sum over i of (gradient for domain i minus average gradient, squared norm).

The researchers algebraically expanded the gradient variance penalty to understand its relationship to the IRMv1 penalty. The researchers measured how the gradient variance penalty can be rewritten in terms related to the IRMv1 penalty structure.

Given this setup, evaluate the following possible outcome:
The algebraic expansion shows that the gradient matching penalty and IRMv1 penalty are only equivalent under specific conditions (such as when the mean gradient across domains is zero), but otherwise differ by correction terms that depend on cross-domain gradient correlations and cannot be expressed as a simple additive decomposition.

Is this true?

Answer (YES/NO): NO